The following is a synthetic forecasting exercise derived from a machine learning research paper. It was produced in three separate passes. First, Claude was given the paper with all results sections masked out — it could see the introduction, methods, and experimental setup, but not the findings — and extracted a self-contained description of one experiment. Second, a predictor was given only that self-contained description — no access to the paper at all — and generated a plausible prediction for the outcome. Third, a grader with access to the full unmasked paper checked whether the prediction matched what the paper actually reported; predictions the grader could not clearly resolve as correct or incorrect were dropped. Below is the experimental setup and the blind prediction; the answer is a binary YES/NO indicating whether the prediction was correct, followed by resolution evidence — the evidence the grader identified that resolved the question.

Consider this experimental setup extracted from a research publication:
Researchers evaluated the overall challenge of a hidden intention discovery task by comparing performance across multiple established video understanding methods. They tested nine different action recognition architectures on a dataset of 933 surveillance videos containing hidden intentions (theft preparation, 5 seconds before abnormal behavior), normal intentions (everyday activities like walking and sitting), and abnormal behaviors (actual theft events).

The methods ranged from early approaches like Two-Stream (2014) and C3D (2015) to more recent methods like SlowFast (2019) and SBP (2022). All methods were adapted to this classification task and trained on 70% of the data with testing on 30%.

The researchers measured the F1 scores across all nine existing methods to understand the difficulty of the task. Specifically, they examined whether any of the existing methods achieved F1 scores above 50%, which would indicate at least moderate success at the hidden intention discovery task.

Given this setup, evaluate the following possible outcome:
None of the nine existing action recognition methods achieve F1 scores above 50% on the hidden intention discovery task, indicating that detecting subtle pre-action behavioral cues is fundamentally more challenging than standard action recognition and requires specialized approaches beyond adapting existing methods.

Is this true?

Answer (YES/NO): YES